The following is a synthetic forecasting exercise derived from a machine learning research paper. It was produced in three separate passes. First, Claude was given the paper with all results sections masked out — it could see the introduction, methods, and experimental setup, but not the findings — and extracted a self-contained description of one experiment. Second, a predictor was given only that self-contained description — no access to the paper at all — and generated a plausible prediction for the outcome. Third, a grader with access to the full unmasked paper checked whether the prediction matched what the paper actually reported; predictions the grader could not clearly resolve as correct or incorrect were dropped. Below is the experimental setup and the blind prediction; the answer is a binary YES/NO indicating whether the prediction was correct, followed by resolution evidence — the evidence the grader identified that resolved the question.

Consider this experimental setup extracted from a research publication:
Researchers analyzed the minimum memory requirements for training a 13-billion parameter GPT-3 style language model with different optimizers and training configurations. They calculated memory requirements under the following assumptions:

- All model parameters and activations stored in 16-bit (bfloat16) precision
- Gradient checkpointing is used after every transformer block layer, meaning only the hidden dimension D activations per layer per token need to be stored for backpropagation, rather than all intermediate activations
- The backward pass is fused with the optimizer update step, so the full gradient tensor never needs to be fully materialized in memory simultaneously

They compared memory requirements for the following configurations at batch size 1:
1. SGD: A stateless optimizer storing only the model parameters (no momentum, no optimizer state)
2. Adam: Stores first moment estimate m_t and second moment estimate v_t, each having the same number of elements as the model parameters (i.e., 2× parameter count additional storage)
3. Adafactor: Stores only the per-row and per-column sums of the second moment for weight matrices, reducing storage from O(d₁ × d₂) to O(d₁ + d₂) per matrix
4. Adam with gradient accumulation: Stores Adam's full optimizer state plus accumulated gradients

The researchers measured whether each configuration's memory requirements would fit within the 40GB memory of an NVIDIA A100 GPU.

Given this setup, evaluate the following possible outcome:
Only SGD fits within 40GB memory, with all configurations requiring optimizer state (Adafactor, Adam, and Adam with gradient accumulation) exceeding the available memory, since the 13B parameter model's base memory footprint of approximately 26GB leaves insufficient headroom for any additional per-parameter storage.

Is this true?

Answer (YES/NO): NO